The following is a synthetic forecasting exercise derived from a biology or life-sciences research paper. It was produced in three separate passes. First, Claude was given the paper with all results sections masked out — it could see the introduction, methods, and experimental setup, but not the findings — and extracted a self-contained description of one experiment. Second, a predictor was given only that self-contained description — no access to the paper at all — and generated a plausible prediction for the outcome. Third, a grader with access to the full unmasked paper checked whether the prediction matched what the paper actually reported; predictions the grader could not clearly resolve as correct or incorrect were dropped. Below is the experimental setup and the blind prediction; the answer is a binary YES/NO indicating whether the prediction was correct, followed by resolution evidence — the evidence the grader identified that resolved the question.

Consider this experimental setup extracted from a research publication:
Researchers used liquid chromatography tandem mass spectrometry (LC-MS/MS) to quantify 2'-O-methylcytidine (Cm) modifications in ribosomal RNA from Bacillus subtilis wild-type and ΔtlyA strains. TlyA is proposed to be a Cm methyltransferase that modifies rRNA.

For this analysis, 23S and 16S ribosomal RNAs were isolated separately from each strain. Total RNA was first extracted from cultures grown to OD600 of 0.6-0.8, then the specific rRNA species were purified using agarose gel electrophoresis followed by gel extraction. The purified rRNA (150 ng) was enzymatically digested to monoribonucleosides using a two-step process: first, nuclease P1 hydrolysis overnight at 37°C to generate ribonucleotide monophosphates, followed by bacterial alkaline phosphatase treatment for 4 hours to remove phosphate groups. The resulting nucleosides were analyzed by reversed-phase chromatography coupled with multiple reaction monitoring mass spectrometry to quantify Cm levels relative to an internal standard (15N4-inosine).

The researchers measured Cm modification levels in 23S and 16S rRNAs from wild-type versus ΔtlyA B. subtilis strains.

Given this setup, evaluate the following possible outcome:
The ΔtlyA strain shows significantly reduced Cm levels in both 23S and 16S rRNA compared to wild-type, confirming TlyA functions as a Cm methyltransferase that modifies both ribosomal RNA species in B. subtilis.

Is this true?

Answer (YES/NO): YES